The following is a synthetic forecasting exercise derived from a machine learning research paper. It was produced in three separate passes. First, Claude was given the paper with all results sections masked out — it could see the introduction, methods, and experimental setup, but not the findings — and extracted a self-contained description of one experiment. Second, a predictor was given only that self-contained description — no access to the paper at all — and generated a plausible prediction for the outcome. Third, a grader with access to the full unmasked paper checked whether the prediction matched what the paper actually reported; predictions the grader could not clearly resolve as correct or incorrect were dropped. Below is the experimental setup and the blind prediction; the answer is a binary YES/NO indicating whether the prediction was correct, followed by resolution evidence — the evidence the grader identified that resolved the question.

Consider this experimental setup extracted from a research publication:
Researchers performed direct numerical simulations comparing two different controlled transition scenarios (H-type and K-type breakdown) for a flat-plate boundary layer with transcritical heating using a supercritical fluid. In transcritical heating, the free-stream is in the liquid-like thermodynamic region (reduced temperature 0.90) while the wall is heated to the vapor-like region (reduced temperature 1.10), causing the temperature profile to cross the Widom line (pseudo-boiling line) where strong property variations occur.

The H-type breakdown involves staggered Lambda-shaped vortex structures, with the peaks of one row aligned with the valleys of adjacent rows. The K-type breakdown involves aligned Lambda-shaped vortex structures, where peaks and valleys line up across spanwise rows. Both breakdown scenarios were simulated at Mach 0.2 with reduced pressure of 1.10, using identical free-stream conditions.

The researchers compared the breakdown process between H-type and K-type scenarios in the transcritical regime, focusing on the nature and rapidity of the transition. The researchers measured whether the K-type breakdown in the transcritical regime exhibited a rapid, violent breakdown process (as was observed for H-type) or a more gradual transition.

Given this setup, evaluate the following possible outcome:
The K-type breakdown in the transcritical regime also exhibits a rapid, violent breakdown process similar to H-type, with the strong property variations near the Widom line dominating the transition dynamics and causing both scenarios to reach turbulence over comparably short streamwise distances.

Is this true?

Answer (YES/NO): NO